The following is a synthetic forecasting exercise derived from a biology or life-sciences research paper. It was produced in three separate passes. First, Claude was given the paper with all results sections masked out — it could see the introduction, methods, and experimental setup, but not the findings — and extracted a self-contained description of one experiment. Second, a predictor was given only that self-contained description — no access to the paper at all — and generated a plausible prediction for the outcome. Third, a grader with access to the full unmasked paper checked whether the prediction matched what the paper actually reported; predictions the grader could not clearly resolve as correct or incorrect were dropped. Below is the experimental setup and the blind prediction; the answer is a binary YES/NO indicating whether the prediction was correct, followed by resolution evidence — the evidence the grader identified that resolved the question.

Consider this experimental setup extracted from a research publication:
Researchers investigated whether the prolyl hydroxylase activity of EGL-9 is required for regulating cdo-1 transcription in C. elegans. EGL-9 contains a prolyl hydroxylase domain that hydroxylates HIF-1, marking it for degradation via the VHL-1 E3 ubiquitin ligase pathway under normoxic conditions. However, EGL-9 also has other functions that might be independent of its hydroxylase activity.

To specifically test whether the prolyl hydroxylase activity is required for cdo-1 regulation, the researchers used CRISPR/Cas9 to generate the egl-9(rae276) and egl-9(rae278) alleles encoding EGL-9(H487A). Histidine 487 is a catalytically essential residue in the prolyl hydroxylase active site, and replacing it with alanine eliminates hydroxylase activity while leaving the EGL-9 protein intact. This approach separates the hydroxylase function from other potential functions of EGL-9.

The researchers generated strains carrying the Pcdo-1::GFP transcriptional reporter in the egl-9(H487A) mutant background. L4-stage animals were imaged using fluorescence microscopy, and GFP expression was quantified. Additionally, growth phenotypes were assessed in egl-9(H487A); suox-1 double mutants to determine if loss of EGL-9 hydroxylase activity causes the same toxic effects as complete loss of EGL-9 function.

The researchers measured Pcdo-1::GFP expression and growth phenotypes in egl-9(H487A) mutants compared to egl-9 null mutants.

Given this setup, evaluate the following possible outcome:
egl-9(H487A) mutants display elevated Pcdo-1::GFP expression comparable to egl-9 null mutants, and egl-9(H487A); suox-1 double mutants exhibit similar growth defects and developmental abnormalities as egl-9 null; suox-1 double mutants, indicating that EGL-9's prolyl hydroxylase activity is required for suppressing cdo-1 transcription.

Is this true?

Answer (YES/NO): NO